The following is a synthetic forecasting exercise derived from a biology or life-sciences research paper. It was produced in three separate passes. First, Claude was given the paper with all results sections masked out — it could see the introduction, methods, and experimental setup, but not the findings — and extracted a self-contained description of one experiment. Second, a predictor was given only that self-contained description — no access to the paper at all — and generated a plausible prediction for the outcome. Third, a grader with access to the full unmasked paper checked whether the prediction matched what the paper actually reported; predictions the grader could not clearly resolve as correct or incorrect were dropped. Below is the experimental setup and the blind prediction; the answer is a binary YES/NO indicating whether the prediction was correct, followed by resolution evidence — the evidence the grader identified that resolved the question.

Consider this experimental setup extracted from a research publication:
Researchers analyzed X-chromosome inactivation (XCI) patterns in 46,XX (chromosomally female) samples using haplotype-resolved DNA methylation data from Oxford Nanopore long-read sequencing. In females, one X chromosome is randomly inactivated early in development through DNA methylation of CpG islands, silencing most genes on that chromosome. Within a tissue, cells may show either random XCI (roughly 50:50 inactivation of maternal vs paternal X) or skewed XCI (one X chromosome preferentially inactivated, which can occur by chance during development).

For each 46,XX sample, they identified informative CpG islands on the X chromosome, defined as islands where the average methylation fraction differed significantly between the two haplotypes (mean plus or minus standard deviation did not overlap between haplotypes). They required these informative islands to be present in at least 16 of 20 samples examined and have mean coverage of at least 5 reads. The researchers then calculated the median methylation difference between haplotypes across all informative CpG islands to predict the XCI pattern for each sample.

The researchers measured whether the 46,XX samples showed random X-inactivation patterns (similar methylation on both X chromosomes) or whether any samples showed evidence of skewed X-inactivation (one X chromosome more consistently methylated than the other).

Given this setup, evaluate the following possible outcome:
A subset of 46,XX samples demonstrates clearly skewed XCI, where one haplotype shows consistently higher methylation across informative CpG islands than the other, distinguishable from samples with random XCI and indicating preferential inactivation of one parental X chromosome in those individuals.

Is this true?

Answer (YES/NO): YES